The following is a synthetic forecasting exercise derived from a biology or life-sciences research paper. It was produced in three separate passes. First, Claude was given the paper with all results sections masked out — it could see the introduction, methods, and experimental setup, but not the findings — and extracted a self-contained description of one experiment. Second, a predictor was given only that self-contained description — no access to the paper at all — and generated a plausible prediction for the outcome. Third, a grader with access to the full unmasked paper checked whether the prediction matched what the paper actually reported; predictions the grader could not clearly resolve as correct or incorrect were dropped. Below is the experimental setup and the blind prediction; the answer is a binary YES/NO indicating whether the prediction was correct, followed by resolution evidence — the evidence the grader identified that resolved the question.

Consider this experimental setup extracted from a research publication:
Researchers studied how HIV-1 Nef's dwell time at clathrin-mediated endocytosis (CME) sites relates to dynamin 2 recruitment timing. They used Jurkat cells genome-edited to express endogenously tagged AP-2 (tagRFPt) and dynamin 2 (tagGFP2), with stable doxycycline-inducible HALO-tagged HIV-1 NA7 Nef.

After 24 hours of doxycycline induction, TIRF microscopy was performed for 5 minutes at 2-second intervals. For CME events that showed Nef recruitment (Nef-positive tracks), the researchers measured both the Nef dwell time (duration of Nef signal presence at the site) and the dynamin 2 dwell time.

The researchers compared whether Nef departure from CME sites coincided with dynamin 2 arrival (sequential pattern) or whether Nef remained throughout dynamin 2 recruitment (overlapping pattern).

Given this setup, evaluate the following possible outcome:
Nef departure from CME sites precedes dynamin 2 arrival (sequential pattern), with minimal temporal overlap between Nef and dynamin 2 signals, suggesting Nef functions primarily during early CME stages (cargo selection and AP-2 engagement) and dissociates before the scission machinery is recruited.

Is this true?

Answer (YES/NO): NO